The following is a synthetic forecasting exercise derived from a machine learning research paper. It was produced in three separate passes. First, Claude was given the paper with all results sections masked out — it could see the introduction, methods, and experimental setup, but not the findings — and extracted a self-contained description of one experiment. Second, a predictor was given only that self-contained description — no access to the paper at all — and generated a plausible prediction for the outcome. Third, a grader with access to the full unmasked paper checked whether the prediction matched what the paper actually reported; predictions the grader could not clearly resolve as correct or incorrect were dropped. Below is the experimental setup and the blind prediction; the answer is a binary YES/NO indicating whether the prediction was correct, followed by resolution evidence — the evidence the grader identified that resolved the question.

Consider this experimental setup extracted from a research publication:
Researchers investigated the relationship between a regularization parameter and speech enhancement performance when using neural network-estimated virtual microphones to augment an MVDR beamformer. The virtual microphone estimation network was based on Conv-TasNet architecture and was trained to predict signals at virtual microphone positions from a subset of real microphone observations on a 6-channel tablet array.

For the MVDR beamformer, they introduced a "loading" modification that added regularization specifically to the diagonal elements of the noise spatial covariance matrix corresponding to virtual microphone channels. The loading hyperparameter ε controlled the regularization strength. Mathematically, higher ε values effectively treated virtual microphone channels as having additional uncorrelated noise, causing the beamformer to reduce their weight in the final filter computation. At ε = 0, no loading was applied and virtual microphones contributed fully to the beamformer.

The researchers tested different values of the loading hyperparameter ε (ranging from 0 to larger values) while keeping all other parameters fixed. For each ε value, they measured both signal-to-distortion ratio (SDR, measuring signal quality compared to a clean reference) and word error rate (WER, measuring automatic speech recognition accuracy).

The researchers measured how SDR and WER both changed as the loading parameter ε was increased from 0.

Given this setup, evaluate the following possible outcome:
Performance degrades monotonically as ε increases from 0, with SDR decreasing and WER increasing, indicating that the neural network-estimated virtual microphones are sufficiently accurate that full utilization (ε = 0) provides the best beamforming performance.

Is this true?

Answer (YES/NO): NO